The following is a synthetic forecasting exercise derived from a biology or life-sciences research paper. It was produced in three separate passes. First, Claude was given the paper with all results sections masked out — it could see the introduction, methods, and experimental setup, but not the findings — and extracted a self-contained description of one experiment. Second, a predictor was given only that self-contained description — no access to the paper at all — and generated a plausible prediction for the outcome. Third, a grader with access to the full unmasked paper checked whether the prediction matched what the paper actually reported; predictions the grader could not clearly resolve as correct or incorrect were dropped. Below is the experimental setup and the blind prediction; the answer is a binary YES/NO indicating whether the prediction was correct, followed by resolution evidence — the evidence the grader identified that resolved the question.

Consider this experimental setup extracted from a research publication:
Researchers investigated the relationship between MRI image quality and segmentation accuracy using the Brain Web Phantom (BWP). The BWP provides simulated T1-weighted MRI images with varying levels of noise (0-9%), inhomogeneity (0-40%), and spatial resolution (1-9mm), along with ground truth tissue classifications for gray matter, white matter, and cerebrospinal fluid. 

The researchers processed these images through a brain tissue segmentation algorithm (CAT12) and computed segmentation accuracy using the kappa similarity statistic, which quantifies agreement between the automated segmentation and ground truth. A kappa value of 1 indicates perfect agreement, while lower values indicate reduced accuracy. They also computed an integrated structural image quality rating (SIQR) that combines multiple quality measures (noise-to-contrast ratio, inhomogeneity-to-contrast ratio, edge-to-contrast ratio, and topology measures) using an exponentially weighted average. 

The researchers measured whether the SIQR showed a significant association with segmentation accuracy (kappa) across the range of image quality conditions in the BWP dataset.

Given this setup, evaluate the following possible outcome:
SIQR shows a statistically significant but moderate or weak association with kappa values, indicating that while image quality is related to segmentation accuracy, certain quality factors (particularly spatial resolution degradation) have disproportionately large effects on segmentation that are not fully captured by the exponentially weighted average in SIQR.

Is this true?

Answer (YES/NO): NO